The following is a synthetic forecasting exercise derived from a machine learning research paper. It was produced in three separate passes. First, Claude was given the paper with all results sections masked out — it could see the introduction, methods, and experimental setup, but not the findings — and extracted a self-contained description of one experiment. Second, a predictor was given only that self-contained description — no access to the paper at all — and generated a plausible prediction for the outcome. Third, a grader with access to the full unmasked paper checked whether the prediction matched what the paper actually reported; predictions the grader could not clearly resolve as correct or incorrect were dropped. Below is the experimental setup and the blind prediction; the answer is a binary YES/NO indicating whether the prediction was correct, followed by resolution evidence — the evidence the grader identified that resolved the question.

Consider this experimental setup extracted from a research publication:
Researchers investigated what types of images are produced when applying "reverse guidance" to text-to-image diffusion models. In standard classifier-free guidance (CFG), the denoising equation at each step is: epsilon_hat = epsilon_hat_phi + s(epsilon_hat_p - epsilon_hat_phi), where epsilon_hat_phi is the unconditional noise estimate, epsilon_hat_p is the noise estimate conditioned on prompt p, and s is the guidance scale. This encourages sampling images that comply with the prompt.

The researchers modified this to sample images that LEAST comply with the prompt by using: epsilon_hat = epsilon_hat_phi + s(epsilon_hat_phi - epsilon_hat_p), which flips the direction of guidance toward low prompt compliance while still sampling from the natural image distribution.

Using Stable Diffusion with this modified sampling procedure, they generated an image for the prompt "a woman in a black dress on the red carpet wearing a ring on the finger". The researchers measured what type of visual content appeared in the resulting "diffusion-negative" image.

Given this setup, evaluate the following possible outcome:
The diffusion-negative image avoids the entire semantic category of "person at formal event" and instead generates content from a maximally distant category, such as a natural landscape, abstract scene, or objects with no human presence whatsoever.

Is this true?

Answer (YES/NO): YES